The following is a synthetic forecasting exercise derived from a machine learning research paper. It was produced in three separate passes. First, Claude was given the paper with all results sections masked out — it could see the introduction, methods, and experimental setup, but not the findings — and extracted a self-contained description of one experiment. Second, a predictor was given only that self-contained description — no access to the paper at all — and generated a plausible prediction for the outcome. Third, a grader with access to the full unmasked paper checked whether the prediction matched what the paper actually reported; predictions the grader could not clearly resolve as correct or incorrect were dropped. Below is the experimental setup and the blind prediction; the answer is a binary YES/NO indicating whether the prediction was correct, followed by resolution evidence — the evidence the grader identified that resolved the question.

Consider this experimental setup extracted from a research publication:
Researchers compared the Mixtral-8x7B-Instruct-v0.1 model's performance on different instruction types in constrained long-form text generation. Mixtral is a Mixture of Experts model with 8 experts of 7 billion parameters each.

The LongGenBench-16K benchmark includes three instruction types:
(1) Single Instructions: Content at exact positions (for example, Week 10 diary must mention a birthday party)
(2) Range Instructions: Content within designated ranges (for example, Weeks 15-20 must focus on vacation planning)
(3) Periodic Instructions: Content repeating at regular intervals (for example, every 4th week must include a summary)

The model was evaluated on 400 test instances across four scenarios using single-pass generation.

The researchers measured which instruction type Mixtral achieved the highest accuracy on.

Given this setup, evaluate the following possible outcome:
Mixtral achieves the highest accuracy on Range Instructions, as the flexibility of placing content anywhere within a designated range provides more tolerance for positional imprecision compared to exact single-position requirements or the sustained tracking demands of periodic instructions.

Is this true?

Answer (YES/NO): YES